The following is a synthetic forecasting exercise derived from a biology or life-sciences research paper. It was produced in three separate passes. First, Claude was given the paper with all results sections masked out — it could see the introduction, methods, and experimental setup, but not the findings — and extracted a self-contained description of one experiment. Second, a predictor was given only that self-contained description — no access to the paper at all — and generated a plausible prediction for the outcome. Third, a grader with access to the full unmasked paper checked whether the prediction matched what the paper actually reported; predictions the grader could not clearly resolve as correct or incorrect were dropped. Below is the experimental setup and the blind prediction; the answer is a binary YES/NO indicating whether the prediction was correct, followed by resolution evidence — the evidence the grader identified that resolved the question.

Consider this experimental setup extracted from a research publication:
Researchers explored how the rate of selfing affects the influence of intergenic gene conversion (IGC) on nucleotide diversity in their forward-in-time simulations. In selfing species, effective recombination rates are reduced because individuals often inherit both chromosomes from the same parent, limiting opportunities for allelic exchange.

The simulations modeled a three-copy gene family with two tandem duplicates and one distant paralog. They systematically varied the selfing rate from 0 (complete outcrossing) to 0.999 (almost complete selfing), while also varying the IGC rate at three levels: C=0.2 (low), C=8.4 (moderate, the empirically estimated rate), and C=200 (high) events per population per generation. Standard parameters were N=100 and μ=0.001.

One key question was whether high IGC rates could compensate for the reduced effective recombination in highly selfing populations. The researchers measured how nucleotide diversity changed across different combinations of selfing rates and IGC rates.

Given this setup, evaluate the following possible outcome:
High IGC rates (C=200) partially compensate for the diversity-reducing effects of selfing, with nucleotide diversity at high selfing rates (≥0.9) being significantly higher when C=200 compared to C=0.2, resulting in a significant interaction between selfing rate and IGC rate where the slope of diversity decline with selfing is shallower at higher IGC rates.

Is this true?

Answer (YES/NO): NO